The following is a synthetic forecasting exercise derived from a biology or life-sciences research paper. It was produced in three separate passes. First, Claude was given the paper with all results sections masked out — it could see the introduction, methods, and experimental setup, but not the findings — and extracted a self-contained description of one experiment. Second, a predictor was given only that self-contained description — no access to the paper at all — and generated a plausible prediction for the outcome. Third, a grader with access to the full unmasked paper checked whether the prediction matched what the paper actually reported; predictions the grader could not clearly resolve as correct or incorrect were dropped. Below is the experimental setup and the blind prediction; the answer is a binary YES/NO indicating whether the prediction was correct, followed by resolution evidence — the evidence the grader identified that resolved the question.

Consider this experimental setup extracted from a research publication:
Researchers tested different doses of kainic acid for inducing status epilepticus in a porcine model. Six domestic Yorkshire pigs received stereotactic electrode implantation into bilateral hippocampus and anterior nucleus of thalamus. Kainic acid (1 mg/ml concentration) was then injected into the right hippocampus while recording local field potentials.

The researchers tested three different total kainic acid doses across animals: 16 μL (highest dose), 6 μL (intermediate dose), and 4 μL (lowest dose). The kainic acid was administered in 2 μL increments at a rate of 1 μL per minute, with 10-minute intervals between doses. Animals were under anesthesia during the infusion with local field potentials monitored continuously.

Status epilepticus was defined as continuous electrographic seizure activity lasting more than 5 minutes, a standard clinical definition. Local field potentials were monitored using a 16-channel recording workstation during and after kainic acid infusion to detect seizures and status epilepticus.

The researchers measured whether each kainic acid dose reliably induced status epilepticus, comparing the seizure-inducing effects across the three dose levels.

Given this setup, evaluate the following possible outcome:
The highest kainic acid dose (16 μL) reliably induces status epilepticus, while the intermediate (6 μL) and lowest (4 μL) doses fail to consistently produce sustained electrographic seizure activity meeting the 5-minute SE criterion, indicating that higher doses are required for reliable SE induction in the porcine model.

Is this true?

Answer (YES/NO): NO